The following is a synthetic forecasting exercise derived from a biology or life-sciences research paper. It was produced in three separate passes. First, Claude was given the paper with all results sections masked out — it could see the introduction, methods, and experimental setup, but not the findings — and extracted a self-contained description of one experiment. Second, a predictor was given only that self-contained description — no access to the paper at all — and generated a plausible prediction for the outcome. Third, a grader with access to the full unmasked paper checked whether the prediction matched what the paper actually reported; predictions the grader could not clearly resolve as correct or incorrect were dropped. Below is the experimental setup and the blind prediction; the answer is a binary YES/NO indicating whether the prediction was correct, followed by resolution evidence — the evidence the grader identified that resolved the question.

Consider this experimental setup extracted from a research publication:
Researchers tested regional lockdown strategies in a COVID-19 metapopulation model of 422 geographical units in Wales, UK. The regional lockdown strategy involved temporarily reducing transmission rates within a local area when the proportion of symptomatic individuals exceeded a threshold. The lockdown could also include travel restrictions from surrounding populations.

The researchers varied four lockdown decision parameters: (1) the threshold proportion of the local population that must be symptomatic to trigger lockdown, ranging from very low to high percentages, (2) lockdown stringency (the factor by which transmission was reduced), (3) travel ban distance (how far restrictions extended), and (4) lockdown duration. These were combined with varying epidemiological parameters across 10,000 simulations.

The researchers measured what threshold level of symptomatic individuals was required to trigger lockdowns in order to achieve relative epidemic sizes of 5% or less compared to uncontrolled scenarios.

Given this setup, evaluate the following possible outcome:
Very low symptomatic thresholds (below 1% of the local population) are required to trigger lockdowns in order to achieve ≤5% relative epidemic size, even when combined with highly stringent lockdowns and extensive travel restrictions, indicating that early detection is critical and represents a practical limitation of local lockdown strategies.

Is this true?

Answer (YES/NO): YES